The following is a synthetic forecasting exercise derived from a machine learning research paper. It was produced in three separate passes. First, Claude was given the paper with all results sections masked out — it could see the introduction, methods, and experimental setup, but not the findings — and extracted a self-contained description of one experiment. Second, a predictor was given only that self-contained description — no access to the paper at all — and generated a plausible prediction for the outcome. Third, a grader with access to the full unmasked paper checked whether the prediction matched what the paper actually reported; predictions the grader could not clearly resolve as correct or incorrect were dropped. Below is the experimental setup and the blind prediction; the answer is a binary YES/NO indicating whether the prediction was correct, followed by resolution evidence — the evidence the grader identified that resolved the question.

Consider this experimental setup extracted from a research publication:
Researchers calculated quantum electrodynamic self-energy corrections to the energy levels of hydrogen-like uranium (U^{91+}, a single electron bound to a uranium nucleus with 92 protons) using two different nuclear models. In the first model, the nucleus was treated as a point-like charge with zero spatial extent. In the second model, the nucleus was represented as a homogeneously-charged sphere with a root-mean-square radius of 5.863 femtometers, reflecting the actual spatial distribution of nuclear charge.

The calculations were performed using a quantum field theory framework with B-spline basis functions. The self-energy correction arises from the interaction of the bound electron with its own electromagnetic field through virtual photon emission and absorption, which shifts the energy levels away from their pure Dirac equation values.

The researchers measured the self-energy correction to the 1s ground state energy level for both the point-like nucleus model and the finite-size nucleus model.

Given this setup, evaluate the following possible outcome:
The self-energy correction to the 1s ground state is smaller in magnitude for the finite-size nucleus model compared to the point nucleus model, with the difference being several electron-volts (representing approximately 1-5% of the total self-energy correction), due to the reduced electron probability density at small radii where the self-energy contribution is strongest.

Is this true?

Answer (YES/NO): YES